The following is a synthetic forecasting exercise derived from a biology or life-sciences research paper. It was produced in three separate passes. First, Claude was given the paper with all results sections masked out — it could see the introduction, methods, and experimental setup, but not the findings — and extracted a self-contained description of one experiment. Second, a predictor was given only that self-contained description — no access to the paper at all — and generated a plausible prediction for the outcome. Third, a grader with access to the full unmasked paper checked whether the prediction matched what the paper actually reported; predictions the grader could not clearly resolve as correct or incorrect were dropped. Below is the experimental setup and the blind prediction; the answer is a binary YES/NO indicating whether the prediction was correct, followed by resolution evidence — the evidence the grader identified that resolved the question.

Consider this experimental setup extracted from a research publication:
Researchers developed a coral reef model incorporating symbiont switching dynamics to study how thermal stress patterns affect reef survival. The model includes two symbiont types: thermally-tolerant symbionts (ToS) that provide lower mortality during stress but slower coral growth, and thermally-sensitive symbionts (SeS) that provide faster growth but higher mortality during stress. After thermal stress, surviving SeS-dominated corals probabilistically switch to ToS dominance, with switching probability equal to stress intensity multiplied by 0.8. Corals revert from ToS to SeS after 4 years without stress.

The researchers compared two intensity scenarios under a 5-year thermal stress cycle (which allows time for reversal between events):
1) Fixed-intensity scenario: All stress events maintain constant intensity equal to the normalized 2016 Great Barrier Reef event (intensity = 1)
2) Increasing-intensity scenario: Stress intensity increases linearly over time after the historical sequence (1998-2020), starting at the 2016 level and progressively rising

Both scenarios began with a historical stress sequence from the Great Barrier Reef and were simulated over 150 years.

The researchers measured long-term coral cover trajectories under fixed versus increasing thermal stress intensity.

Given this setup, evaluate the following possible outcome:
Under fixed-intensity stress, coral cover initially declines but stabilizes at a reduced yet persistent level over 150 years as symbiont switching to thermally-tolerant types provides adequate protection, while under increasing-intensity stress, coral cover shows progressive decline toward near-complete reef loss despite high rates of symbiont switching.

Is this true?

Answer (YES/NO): NO